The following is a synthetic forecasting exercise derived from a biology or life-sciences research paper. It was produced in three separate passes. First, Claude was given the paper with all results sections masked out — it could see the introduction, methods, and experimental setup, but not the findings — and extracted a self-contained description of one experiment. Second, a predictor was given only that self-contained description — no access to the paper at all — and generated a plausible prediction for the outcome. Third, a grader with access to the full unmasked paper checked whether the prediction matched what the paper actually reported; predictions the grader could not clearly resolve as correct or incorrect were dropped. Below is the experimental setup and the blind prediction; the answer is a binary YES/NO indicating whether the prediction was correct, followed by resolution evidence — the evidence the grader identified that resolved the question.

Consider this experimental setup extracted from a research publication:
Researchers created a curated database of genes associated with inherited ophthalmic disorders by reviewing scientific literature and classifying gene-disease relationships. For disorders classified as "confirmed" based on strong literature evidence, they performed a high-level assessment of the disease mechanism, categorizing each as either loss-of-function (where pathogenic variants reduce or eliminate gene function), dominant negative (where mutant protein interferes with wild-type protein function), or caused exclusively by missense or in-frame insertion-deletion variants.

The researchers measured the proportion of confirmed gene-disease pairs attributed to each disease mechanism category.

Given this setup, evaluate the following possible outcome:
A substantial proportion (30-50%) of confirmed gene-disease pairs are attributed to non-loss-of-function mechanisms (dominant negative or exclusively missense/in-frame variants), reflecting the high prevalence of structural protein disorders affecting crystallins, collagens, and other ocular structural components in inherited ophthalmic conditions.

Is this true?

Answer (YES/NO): NO